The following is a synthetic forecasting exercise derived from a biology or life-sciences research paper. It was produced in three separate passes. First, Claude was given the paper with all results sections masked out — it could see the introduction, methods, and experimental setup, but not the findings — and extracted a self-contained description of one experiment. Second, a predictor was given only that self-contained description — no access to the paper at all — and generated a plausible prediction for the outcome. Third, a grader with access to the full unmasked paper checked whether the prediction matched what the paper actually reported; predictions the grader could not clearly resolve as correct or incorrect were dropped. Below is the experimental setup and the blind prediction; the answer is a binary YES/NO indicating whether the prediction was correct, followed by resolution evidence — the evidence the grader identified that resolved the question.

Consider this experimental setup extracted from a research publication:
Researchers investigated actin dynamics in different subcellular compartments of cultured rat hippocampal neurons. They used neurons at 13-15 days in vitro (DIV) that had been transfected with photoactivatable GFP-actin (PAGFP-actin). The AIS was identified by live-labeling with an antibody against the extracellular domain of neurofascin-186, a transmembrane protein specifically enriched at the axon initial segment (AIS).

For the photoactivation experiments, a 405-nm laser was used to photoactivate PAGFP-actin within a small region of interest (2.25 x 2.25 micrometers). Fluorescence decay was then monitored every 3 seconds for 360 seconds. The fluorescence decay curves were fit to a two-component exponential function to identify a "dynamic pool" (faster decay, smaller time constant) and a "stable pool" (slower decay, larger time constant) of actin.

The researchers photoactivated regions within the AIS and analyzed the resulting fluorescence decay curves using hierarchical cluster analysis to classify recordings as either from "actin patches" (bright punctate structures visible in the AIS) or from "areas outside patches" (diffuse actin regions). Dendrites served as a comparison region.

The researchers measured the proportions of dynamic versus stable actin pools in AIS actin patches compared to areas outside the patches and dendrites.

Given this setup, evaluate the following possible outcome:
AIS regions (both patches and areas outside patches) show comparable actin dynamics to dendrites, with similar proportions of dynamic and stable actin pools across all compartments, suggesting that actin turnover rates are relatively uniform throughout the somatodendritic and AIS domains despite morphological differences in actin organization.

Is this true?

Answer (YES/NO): NO